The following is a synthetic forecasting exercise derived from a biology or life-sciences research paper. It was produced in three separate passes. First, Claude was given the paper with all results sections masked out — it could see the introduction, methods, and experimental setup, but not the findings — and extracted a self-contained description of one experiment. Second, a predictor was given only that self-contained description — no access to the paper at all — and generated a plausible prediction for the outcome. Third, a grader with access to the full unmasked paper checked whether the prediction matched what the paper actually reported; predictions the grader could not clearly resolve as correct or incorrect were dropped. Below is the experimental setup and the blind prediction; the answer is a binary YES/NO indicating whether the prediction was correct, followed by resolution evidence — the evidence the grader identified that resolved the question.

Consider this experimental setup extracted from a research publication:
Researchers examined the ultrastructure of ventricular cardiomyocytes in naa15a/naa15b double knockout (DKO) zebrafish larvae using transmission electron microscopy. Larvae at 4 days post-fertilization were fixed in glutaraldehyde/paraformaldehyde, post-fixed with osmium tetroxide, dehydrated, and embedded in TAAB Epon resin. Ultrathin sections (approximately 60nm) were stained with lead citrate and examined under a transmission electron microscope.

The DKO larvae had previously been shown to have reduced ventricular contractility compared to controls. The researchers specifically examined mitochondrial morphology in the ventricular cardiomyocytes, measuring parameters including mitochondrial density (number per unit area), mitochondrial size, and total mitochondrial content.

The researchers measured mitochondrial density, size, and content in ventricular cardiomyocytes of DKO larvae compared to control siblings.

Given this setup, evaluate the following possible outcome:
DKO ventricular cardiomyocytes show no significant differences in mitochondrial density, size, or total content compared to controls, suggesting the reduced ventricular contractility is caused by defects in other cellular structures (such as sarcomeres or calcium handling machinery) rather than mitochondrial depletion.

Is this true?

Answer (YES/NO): NO